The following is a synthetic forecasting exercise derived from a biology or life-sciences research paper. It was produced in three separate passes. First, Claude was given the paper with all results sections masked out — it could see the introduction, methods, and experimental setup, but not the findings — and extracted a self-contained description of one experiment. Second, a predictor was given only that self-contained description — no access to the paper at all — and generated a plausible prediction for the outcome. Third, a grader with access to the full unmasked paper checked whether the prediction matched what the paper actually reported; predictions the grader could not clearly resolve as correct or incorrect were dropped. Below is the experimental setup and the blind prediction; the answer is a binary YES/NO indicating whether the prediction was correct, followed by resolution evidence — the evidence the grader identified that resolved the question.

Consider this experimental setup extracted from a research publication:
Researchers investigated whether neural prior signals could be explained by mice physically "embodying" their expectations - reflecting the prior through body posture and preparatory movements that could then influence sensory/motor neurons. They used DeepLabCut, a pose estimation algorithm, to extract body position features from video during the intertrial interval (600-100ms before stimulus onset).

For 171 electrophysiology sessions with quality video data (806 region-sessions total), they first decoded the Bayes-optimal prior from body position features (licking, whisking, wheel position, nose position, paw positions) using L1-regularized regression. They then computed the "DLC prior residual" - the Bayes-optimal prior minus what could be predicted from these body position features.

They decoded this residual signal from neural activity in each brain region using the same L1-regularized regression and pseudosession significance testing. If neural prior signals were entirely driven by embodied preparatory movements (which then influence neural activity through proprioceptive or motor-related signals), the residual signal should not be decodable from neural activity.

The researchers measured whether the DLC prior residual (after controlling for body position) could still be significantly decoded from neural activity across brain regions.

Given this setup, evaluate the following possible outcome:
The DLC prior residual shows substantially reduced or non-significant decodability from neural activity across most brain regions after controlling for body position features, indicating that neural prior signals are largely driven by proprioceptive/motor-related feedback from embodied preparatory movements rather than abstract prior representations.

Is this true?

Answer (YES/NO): NO